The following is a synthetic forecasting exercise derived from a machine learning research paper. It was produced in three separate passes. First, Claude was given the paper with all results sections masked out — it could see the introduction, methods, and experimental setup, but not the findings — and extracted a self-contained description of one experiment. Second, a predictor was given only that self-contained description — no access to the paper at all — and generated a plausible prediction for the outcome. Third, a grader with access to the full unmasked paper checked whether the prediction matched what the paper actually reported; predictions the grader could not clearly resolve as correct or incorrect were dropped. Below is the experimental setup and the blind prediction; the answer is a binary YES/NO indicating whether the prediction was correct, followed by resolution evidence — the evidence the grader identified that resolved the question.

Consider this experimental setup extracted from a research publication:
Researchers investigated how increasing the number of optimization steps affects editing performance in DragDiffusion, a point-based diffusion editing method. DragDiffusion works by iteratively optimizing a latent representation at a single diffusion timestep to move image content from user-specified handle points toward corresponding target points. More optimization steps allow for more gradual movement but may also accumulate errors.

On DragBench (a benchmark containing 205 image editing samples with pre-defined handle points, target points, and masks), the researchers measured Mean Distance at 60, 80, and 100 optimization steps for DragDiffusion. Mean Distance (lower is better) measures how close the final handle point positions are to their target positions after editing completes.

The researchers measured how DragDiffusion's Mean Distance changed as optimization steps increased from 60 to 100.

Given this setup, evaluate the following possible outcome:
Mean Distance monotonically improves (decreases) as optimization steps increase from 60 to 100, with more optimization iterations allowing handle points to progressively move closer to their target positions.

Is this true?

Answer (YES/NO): NO